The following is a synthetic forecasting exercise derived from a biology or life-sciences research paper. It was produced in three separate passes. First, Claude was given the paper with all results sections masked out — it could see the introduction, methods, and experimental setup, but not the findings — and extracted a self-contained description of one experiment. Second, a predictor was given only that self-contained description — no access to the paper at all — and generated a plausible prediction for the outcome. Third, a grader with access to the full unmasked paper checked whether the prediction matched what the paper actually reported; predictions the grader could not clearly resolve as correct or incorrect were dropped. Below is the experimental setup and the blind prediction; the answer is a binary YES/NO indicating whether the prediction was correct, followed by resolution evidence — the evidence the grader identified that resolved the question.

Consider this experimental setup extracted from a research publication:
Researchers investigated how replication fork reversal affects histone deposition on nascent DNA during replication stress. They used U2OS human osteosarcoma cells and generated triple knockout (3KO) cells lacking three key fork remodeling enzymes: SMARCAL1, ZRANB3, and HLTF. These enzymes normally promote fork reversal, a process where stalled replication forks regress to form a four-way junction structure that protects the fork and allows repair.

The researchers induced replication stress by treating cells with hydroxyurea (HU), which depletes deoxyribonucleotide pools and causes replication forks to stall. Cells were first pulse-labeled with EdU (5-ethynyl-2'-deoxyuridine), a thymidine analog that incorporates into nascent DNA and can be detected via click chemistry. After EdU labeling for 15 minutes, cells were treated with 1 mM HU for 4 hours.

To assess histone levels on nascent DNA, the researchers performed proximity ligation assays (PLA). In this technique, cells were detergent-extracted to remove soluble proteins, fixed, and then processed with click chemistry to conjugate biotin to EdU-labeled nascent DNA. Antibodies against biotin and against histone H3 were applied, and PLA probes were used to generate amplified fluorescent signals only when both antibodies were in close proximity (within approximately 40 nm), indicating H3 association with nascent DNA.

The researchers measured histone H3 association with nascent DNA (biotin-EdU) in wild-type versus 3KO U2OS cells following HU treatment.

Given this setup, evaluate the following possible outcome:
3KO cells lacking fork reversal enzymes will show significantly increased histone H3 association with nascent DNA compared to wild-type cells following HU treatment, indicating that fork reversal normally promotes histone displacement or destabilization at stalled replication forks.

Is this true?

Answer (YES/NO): NO